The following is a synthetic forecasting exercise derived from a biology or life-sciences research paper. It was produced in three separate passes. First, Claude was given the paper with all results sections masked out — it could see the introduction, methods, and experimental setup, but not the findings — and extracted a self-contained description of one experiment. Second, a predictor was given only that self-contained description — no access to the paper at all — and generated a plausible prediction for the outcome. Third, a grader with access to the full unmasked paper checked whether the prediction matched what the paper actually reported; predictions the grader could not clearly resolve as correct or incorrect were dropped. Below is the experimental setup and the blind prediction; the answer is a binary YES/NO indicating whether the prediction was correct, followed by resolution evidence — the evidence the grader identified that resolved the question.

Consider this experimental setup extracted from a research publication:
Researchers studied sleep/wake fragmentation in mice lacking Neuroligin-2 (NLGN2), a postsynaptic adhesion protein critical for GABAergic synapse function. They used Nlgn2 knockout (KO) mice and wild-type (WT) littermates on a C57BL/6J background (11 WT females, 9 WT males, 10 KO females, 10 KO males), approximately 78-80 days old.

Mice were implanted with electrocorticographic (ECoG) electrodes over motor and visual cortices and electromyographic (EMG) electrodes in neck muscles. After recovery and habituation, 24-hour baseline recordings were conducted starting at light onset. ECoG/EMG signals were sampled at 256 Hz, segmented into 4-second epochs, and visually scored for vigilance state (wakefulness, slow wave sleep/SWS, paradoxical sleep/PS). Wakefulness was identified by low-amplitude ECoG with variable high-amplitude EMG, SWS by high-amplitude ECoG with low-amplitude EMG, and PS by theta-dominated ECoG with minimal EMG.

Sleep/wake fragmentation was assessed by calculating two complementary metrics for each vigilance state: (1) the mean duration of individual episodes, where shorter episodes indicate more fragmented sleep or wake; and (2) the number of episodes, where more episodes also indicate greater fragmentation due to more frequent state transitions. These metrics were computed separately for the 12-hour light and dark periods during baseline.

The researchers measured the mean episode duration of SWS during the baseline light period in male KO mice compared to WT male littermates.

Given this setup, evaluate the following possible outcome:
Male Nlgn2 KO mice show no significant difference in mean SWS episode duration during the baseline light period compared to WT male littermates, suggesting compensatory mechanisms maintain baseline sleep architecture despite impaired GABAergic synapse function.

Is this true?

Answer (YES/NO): NO